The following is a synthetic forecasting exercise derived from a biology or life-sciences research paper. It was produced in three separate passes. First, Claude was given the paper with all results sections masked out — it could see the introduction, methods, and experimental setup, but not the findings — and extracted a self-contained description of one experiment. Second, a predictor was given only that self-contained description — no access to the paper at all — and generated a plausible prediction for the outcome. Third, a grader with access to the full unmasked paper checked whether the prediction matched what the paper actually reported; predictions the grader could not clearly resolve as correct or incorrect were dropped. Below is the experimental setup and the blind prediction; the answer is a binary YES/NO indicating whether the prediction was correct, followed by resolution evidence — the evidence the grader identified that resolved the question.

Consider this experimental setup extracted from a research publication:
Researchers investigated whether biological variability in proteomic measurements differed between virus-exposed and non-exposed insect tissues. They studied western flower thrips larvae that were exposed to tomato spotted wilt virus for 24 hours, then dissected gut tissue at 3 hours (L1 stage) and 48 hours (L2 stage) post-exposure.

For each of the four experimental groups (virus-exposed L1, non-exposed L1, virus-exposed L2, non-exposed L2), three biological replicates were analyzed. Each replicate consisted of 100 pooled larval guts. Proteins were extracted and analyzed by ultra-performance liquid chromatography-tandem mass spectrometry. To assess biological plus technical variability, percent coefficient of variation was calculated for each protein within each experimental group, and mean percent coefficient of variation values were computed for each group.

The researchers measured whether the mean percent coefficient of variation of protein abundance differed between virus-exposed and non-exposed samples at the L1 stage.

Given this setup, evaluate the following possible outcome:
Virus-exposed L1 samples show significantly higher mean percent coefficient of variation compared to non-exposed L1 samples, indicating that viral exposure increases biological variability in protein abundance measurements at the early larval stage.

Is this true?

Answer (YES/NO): NO